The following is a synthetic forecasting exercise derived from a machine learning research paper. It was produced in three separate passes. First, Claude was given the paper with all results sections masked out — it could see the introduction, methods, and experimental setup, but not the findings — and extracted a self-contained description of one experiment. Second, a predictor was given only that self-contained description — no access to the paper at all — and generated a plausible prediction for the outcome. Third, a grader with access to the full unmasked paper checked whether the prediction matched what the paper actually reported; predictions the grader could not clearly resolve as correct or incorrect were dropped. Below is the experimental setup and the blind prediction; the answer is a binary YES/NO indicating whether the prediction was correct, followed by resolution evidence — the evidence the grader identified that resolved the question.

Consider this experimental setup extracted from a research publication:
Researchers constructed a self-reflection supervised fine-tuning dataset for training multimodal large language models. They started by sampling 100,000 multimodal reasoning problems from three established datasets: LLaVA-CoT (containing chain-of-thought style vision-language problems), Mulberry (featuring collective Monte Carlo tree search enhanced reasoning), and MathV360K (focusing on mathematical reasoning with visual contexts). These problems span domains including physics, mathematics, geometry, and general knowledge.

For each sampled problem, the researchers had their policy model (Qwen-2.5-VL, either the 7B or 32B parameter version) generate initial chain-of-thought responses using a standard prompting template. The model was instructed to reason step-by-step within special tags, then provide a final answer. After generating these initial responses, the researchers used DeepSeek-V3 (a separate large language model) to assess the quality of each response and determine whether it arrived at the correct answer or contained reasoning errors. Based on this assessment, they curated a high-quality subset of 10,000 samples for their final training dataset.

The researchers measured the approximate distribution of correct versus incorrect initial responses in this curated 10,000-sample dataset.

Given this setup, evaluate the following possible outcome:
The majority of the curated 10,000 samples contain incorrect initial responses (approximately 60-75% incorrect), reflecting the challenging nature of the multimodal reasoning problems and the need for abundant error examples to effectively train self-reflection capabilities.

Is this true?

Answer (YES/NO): YES